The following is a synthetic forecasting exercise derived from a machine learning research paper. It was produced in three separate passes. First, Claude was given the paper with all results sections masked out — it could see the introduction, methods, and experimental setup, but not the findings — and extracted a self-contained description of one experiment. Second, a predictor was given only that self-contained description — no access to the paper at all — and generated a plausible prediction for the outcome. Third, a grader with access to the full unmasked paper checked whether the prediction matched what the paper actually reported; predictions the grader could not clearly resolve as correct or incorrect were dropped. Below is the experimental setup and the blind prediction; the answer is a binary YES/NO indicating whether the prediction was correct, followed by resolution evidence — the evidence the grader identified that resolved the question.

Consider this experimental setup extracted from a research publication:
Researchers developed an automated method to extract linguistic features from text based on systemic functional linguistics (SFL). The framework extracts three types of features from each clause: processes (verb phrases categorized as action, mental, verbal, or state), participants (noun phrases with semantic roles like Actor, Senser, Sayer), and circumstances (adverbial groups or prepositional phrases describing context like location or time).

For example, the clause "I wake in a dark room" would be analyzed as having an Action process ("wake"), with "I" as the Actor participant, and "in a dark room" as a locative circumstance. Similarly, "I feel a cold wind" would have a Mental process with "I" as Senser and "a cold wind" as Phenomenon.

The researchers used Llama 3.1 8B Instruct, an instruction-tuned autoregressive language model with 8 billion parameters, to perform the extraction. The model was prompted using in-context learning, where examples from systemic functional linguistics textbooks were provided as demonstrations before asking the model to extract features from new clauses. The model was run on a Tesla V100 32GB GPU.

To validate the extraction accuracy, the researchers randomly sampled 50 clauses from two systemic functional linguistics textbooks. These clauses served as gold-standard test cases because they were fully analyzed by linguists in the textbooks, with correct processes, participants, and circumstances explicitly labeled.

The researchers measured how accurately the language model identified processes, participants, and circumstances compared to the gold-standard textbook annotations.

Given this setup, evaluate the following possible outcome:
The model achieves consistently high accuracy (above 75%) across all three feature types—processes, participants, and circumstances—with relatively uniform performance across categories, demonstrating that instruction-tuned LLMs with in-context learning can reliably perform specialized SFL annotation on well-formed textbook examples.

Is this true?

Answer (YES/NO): YES